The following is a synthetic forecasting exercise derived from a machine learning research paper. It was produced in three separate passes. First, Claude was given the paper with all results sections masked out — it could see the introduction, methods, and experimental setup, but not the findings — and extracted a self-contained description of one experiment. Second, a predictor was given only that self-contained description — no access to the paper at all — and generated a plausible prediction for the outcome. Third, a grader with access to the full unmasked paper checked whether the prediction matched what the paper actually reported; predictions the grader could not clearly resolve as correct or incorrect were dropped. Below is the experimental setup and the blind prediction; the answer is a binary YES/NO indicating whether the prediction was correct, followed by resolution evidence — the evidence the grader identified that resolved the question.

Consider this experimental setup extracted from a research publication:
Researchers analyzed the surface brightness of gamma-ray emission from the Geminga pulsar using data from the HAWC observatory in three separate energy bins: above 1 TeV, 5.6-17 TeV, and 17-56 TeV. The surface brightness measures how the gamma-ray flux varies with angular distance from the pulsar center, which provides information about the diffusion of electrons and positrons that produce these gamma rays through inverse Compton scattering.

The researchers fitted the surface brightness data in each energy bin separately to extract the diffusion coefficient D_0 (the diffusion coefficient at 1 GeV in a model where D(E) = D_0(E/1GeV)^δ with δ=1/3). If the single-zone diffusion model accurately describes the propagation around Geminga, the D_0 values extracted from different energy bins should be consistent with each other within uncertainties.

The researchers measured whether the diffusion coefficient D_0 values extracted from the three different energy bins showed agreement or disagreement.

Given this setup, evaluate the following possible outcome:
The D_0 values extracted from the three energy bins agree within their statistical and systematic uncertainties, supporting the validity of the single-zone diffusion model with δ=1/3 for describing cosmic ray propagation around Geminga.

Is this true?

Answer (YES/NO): NO